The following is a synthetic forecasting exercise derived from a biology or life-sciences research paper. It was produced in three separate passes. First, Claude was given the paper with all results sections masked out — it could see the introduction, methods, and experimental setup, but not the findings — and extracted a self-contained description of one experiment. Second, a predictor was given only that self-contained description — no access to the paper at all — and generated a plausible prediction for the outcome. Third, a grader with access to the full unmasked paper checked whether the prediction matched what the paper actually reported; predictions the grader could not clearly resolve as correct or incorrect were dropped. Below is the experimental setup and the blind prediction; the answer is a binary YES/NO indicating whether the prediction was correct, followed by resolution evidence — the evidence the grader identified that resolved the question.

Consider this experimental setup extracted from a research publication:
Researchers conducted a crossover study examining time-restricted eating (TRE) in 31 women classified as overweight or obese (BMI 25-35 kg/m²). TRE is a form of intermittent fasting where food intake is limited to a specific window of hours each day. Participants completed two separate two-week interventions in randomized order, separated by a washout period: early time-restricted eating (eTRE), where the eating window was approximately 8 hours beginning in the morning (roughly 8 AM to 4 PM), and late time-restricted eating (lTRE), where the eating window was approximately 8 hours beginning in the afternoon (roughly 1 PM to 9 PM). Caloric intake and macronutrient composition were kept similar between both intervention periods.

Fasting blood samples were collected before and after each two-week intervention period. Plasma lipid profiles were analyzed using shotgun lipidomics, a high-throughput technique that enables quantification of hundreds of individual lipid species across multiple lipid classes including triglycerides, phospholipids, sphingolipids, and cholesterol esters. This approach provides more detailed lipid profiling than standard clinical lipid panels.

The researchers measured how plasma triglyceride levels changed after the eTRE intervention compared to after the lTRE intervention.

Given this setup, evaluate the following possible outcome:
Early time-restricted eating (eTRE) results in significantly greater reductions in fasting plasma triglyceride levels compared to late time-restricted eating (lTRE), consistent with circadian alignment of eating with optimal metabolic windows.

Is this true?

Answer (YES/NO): NO